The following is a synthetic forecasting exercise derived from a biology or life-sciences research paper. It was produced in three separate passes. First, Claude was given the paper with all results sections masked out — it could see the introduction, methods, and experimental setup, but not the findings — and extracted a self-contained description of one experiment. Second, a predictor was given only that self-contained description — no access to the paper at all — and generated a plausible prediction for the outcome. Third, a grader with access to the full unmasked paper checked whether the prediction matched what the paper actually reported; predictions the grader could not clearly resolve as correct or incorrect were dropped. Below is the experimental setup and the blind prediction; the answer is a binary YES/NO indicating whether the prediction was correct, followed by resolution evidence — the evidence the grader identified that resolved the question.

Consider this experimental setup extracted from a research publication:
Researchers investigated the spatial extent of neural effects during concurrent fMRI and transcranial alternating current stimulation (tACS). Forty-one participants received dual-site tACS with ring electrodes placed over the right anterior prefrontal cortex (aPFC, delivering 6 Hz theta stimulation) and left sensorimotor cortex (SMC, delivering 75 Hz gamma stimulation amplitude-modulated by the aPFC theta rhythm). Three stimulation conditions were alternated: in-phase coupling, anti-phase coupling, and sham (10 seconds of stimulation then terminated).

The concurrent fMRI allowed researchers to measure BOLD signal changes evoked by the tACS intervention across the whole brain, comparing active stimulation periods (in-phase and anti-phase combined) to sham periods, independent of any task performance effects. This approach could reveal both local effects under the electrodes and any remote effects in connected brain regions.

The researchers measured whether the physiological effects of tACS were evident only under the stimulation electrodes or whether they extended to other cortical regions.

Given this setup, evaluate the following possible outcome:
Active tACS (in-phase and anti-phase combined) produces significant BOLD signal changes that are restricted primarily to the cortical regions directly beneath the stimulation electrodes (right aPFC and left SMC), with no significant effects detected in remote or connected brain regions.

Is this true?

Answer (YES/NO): NO